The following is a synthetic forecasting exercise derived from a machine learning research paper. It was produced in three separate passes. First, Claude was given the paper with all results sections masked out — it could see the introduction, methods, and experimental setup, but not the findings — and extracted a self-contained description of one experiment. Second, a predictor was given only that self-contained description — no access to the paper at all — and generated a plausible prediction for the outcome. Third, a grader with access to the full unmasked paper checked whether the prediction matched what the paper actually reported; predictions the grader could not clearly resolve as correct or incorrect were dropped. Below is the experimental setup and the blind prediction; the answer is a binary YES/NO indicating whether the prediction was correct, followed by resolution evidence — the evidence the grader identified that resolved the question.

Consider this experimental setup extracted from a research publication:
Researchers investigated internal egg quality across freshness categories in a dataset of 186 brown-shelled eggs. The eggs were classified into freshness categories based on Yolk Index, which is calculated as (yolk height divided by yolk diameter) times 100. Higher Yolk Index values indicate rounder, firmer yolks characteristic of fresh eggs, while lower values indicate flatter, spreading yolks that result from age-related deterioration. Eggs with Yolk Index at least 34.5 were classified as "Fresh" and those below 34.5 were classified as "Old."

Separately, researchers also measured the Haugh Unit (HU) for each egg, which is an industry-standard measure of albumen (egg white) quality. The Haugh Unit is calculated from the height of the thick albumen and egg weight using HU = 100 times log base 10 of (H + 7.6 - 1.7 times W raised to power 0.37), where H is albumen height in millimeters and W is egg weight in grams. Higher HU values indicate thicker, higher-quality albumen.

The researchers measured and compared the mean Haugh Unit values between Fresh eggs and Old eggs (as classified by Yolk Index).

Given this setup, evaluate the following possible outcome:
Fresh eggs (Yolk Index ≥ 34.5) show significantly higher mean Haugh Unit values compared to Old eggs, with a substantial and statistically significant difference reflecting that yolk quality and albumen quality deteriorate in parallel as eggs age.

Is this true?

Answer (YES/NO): YES